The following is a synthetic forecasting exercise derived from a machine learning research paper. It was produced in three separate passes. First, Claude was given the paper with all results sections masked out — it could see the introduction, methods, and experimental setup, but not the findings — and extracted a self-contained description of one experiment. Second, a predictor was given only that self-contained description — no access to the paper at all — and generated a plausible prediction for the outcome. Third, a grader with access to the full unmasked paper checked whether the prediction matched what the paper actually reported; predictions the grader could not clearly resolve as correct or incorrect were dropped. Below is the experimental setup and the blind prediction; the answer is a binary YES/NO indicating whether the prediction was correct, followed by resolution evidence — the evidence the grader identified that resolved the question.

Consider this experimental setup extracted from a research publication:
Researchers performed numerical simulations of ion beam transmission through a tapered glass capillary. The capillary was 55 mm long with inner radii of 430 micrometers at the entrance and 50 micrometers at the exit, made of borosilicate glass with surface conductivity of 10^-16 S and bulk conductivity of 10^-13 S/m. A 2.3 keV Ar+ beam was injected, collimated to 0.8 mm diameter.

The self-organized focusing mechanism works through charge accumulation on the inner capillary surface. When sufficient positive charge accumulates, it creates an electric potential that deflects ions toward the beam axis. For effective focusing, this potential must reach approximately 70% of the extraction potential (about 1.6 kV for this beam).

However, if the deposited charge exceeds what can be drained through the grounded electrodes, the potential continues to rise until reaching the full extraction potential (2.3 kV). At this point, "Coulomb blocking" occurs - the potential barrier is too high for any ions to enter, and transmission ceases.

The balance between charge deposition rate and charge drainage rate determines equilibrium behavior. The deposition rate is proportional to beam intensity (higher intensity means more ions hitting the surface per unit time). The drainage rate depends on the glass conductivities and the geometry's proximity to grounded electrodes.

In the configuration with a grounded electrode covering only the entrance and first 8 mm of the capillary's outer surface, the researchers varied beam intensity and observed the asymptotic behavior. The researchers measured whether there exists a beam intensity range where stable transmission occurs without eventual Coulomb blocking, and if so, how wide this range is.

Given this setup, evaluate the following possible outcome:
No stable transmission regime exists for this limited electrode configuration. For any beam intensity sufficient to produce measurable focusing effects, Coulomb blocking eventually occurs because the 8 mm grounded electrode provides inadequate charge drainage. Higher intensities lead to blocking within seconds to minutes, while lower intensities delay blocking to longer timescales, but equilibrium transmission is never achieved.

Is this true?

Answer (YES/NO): NO